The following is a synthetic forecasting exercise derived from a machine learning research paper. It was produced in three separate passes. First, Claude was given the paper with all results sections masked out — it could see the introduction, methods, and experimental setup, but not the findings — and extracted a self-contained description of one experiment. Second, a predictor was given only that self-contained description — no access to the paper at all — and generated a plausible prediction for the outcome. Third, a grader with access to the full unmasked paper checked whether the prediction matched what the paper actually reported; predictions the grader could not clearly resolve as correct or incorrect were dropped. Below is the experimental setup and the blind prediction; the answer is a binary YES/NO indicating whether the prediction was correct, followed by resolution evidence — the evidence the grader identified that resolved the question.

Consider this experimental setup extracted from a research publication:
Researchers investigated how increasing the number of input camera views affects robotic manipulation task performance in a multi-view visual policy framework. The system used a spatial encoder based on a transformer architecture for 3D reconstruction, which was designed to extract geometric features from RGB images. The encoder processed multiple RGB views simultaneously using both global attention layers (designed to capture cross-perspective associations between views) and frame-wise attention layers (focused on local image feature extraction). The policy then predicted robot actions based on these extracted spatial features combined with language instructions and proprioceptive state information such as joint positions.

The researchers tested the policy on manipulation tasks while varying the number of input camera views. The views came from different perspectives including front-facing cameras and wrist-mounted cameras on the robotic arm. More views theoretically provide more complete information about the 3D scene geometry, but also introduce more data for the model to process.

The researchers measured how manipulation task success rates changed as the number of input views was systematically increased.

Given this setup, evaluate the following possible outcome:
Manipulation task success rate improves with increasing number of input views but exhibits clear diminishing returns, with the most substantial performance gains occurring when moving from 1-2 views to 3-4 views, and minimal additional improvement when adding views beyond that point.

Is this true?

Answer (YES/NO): NO